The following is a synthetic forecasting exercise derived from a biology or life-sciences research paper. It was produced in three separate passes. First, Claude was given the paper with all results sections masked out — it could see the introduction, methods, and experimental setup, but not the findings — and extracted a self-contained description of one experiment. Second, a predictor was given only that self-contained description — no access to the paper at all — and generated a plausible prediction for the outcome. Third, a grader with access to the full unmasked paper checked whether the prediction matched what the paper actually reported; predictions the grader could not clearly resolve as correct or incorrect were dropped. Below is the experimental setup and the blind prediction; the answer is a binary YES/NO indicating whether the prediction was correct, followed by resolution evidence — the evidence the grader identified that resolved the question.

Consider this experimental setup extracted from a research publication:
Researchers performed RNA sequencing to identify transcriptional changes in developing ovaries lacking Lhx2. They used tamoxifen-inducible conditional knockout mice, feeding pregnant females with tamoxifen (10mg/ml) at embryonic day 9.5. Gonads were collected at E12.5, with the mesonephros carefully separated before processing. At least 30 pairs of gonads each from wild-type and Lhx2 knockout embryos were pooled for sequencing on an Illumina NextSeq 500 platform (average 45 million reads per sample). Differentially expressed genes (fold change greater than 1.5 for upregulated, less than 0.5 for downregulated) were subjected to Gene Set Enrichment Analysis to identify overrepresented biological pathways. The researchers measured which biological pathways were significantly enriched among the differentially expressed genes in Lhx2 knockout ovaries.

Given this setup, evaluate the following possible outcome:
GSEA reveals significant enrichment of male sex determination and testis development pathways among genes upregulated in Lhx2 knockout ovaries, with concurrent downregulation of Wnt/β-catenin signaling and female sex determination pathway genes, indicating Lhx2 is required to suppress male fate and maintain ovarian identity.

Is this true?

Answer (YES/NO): NO